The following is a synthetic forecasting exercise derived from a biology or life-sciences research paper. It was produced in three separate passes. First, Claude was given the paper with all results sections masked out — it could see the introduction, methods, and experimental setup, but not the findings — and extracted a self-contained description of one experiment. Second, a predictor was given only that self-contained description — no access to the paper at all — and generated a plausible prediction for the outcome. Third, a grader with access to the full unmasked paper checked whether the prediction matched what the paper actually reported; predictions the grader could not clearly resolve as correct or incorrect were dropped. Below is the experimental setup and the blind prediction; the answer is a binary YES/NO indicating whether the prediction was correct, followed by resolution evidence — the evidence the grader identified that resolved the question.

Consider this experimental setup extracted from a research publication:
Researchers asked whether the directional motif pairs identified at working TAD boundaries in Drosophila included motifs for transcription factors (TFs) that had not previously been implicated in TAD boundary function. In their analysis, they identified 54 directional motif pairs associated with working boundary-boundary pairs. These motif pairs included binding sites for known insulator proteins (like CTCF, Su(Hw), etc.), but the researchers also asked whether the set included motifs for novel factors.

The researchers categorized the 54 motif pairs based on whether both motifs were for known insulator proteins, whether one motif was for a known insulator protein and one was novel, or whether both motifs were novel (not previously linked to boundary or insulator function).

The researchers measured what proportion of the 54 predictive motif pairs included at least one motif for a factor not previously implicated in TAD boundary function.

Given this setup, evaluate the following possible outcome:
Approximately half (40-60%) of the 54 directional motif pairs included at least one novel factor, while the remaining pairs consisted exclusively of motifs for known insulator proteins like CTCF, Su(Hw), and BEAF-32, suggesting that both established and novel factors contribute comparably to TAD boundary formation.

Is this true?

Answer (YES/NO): NO